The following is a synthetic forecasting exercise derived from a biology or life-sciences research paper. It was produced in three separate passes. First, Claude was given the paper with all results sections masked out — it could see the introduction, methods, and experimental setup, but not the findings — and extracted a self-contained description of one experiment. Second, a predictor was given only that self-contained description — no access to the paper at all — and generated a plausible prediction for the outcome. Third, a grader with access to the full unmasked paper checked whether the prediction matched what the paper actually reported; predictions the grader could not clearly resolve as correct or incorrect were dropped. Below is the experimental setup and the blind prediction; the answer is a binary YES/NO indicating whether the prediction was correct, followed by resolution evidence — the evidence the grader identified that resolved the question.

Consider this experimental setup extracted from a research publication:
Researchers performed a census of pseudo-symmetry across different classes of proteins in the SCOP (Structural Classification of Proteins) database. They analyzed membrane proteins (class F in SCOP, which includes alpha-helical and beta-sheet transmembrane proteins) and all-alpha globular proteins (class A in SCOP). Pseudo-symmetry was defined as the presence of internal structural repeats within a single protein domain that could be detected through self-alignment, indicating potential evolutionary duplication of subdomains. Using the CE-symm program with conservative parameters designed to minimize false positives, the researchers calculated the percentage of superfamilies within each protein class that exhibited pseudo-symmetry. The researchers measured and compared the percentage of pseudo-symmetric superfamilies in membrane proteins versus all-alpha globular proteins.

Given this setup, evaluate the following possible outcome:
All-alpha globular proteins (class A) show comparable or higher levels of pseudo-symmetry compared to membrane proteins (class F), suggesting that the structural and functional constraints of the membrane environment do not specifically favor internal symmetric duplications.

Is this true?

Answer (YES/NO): NO